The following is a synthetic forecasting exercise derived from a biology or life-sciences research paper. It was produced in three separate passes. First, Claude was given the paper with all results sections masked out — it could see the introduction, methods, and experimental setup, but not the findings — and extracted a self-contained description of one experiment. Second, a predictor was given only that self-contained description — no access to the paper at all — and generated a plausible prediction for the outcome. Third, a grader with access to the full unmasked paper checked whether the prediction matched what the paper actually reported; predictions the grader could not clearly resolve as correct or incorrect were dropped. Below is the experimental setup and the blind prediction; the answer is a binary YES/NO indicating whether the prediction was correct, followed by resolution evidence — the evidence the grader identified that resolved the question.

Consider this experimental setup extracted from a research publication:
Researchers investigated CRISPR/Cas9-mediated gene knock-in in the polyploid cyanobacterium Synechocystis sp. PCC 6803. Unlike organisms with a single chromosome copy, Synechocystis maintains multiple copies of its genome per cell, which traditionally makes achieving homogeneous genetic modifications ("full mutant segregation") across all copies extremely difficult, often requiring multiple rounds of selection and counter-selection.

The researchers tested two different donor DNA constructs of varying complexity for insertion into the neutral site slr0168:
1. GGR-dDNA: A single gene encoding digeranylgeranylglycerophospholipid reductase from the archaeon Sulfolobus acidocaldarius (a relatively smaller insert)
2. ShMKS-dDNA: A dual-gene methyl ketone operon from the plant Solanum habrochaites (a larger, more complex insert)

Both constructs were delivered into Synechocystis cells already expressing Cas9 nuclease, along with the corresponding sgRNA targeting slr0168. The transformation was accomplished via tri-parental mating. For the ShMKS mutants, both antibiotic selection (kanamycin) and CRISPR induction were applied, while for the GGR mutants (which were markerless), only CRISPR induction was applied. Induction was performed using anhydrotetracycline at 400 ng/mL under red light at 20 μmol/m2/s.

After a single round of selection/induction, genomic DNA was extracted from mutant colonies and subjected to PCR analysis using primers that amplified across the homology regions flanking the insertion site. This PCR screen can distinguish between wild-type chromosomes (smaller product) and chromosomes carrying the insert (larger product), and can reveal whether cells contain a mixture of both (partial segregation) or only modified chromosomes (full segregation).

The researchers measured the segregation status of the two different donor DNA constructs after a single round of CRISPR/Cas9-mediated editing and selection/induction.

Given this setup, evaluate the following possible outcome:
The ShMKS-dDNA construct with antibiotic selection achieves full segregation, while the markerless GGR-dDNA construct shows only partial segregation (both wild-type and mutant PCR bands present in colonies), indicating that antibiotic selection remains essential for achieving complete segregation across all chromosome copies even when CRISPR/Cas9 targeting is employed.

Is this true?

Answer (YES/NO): NO